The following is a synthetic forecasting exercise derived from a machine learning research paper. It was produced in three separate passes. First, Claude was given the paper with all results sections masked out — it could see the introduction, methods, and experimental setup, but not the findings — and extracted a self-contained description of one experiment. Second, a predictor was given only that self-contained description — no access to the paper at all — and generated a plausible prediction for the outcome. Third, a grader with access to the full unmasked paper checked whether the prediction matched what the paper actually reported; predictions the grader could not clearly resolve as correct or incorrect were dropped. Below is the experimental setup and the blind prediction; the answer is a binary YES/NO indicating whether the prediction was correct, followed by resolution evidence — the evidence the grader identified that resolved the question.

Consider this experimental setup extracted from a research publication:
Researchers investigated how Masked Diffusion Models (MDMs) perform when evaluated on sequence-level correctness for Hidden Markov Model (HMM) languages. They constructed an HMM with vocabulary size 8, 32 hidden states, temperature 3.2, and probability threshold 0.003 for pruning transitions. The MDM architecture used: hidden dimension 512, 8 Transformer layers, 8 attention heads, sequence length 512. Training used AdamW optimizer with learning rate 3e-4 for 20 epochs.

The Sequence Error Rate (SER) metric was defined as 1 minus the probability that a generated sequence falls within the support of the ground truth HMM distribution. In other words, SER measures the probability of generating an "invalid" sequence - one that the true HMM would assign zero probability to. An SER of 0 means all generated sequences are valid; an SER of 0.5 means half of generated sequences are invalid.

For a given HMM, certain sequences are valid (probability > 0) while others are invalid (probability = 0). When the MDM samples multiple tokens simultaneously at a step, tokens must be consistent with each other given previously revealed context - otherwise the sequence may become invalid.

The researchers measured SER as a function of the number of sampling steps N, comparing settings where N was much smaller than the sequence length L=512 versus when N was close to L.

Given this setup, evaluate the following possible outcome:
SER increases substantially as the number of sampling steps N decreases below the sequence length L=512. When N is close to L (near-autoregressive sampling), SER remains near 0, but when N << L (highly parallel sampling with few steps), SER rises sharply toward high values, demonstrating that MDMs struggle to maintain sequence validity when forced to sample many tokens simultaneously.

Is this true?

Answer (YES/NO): NO